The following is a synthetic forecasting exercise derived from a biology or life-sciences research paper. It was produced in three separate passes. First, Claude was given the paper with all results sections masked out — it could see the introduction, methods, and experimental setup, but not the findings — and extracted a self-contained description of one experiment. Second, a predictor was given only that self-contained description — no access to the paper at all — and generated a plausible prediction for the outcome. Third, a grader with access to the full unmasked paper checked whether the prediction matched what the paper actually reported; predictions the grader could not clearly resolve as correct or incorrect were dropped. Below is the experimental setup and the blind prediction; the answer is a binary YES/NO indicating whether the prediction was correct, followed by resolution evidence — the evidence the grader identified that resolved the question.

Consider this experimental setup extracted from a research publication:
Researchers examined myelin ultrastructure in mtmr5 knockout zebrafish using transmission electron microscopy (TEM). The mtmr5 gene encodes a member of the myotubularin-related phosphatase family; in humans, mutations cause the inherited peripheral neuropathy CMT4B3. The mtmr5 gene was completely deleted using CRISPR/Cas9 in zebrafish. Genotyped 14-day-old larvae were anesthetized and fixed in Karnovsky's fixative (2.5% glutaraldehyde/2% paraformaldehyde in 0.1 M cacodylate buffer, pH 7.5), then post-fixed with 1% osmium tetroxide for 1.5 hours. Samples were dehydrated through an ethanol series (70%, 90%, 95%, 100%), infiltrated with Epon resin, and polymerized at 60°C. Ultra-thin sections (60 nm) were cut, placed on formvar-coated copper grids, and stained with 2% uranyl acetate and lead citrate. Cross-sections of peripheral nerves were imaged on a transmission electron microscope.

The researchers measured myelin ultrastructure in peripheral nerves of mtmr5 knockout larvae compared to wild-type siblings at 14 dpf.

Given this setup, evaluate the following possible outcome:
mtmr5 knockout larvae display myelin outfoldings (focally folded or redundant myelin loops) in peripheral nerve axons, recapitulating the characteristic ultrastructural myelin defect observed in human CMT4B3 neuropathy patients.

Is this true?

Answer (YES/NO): NO